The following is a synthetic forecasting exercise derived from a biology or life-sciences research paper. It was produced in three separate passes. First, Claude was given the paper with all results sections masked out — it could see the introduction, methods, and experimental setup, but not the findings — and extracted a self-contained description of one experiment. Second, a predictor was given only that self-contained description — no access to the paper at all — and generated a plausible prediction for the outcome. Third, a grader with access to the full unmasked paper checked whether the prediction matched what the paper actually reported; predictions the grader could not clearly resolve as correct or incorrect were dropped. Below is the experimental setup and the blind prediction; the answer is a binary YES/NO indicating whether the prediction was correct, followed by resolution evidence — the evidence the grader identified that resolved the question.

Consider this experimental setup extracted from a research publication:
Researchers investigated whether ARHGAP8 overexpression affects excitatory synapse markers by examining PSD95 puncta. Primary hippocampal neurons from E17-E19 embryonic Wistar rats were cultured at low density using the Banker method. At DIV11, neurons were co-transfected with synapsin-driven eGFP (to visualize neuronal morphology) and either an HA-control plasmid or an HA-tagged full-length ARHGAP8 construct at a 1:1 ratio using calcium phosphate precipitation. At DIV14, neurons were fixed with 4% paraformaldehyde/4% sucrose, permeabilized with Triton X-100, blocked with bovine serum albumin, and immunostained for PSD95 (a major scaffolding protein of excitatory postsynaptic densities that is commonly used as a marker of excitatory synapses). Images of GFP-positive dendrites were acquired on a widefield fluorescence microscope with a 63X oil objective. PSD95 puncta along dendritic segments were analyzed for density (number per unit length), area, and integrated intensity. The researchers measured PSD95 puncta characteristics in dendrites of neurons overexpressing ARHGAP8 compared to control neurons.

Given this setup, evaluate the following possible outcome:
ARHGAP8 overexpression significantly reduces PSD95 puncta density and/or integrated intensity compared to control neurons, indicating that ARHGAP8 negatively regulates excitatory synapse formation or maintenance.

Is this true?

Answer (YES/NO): NO